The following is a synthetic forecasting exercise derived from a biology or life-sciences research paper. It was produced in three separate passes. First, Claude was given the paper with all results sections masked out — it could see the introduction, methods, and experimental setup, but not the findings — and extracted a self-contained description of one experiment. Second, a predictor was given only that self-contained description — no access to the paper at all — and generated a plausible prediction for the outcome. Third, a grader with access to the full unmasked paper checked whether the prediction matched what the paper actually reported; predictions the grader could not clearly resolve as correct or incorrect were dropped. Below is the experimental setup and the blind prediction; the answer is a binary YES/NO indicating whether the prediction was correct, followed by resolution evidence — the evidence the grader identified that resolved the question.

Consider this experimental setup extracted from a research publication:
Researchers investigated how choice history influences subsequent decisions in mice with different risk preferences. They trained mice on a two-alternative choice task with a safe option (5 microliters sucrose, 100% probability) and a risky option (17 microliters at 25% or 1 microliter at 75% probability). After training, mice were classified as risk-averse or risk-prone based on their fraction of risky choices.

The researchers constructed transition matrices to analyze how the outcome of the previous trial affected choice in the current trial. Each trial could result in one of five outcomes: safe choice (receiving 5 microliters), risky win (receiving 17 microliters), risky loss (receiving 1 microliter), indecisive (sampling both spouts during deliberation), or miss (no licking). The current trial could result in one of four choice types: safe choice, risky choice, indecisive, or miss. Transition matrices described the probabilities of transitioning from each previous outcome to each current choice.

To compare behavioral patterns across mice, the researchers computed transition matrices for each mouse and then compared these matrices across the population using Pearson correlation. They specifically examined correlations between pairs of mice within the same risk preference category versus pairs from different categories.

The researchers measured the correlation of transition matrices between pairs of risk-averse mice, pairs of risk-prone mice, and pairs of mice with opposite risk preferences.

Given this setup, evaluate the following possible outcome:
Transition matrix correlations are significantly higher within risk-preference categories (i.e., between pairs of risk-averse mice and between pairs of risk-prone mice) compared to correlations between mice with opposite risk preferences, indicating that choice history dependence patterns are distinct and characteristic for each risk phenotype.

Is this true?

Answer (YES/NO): YES